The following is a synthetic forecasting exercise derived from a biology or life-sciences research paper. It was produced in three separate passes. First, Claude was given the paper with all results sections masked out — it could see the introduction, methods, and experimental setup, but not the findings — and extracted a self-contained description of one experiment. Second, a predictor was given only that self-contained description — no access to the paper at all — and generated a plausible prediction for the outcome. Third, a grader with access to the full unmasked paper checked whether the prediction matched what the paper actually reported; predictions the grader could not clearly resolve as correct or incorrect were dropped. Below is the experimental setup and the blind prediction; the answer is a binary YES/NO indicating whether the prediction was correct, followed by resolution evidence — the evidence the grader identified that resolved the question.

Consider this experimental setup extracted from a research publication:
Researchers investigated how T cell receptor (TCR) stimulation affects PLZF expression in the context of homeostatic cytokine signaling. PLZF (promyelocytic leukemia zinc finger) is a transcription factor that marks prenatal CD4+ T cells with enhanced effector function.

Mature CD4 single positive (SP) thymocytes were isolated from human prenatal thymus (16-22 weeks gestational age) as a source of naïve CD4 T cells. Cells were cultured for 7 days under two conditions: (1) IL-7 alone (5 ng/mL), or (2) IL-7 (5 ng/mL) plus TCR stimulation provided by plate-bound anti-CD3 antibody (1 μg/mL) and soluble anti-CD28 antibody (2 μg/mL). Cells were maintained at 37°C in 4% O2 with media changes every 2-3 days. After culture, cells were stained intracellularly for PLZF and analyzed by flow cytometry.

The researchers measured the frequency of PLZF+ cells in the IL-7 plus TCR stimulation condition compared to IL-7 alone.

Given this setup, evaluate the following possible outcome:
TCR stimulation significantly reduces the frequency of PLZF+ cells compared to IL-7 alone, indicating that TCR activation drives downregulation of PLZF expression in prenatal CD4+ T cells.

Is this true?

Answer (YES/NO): NO